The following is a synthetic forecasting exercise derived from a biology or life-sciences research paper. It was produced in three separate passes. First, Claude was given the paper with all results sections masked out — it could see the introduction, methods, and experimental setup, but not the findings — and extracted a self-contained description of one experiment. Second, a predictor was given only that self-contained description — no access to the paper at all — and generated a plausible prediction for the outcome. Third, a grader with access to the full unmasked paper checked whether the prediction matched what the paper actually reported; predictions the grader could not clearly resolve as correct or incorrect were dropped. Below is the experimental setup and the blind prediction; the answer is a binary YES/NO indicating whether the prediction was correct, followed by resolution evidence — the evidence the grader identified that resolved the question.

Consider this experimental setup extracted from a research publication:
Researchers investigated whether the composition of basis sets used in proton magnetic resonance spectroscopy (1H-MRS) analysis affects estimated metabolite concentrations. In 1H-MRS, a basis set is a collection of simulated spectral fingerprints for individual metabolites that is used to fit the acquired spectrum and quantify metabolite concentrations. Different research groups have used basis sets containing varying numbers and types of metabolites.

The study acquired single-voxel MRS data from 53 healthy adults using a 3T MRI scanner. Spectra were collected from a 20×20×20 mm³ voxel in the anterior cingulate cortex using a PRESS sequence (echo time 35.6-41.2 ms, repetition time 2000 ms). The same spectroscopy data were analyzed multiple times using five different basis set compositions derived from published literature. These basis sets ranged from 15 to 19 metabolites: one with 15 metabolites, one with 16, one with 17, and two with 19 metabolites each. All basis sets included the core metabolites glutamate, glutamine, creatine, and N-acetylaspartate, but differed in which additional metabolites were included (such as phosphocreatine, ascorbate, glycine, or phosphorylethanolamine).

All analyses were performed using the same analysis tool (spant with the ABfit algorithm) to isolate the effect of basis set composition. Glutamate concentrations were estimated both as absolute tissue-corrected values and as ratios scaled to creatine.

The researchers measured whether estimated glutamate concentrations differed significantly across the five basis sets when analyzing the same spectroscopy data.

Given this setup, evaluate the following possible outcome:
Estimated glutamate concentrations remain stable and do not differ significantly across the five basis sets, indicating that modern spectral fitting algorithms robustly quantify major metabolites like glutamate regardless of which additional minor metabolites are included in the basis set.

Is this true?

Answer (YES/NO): NO